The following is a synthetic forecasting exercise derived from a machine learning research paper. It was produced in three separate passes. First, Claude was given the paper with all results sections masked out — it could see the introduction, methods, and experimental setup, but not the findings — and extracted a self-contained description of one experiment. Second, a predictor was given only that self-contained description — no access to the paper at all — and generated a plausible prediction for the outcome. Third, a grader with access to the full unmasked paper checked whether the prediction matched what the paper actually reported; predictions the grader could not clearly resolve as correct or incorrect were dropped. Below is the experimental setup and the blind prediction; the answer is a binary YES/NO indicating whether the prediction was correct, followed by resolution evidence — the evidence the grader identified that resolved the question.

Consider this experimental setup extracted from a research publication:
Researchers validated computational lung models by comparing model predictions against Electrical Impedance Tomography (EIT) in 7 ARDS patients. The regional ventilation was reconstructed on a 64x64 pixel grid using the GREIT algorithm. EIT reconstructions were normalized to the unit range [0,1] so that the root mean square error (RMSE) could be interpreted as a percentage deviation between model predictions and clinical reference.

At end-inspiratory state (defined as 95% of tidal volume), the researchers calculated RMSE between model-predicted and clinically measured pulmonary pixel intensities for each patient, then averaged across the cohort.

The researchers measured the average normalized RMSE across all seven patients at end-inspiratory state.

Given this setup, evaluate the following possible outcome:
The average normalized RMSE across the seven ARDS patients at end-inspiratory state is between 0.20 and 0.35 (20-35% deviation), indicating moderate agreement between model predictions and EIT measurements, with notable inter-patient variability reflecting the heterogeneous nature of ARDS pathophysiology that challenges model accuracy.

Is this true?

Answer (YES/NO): NO